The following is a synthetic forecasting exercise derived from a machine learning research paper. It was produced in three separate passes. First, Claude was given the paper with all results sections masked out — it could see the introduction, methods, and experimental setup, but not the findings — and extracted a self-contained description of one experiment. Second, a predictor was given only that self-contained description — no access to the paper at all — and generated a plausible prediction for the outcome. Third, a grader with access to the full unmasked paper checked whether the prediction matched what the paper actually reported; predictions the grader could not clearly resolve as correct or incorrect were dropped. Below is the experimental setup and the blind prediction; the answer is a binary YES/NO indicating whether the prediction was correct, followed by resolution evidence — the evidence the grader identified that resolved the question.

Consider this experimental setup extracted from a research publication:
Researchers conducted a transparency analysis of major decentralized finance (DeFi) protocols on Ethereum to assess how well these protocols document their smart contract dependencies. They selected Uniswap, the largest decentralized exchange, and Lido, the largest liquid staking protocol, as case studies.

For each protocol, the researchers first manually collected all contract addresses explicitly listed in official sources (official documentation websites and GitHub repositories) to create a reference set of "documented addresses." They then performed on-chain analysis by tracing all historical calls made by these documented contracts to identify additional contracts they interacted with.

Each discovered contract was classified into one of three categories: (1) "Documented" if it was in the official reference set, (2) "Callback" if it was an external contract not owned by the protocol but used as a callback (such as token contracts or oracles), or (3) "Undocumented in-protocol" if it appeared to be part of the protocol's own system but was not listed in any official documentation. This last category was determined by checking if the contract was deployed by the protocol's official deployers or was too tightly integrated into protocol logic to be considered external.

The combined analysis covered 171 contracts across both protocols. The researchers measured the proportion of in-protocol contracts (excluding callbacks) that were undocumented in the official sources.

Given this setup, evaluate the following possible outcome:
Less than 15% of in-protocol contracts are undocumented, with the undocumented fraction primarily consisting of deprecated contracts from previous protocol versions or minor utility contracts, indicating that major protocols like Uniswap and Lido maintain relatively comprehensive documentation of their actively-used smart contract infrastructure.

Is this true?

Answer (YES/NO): NO